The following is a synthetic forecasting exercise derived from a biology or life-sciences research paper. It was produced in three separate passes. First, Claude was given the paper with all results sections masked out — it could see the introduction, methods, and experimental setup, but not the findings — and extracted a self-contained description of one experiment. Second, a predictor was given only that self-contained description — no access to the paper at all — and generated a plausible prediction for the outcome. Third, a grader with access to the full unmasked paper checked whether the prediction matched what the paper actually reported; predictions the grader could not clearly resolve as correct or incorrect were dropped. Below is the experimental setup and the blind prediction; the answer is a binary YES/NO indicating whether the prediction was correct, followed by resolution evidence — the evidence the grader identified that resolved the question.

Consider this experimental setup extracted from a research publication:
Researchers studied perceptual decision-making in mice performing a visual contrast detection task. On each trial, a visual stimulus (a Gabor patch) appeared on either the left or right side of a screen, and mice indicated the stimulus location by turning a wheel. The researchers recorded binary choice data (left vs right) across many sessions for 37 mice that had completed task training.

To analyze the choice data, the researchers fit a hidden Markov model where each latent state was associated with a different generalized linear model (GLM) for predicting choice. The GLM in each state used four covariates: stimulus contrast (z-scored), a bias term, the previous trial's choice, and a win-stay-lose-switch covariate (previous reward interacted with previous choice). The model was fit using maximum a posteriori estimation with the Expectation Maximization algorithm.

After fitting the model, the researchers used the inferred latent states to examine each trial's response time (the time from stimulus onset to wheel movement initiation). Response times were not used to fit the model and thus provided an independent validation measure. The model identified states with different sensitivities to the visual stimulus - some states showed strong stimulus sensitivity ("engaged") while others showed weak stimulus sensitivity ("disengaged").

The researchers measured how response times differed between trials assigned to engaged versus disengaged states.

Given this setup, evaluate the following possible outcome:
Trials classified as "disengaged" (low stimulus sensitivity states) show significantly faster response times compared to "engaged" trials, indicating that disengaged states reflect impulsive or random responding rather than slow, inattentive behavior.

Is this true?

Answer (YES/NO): NO